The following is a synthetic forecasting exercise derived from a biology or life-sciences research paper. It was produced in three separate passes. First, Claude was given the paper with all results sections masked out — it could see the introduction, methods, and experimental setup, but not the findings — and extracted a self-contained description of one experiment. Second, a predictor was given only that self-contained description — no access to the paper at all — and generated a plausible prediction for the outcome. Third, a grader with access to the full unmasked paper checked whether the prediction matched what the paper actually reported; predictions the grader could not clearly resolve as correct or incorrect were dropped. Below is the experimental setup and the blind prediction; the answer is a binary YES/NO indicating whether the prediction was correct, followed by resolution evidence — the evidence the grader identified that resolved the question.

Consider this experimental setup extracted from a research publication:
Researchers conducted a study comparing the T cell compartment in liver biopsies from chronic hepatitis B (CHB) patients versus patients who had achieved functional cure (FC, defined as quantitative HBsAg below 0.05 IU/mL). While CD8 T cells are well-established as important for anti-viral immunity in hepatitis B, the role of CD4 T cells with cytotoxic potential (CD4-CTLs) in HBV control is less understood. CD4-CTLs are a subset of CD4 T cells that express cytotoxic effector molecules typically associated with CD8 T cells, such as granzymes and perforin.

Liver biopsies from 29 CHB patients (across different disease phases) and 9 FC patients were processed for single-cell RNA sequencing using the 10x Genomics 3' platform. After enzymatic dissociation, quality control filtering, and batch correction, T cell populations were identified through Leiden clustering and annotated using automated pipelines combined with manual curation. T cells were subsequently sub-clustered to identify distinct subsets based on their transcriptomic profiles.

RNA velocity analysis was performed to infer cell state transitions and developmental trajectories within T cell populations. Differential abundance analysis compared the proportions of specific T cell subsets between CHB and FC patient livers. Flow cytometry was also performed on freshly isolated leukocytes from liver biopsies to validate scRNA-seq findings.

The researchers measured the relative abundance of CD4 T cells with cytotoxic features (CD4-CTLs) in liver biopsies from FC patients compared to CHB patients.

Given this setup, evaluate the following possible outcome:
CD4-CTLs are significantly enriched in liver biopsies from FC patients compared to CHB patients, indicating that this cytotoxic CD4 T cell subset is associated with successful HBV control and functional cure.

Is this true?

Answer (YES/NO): YES